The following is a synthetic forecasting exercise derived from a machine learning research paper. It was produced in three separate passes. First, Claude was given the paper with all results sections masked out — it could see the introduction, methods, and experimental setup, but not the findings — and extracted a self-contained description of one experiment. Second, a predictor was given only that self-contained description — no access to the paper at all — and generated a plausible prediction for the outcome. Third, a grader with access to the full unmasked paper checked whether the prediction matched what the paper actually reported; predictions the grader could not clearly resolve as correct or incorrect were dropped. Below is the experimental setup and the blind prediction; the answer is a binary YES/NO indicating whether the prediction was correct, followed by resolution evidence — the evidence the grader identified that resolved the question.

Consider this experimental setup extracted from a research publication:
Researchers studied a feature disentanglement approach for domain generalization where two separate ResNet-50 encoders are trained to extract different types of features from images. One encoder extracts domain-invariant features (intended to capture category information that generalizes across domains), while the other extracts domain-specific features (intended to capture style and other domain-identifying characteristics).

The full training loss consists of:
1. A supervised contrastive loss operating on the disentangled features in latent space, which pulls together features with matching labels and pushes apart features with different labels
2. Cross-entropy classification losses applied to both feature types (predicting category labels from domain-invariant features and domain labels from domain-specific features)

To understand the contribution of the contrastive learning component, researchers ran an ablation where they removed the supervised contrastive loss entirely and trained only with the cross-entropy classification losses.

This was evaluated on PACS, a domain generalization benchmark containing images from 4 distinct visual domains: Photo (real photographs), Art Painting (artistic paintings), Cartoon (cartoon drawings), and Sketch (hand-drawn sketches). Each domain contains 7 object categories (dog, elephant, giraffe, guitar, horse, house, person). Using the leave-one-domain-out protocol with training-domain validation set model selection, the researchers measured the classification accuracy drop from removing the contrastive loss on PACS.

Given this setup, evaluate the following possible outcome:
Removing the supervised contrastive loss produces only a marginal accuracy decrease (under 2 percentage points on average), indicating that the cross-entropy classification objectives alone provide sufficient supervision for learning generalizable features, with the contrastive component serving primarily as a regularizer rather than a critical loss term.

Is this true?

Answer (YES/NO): NO